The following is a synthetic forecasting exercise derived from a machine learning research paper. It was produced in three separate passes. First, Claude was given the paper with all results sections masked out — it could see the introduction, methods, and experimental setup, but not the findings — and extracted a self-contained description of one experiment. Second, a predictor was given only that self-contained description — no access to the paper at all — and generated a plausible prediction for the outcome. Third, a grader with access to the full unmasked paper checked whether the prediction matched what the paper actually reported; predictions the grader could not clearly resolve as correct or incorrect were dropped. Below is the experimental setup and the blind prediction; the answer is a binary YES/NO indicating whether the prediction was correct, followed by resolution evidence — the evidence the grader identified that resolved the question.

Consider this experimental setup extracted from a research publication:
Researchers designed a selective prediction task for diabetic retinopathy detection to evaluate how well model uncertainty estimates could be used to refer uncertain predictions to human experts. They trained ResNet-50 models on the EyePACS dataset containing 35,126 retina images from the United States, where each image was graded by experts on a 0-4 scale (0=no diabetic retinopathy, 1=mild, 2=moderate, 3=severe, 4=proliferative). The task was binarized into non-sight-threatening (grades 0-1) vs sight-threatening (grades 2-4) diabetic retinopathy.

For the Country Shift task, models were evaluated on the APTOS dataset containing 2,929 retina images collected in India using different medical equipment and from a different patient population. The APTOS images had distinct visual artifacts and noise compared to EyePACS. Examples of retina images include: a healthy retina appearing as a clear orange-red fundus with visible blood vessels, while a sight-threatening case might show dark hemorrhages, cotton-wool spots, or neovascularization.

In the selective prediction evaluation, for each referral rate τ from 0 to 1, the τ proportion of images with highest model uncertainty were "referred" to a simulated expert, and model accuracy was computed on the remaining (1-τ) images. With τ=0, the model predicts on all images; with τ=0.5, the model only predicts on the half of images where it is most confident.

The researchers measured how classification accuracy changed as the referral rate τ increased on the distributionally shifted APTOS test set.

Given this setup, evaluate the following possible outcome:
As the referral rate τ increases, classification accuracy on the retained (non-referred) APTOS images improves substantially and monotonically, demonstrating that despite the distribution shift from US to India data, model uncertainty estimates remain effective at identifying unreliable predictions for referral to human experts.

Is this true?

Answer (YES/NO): NO